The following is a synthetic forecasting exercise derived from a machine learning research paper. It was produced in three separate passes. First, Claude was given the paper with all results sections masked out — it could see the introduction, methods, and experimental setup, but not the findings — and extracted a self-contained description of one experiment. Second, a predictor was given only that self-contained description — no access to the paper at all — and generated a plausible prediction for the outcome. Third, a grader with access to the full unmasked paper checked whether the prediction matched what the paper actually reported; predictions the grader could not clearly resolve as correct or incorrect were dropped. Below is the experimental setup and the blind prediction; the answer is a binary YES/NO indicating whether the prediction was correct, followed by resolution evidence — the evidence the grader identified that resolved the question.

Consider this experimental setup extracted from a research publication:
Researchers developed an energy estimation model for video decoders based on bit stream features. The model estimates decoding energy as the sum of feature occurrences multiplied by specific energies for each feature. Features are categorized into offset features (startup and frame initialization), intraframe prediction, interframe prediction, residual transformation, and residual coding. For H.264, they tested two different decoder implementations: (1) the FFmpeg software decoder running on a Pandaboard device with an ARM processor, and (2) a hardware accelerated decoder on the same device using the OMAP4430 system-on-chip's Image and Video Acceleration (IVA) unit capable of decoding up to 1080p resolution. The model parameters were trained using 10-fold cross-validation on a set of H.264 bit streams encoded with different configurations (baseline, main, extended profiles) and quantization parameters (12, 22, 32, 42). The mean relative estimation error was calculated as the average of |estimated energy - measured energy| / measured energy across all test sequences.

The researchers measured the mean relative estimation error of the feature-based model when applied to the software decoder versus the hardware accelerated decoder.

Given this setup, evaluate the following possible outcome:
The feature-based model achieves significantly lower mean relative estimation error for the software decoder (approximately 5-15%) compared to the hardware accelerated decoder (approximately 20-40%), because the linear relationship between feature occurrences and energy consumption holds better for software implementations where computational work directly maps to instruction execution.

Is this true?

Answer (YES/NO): NO